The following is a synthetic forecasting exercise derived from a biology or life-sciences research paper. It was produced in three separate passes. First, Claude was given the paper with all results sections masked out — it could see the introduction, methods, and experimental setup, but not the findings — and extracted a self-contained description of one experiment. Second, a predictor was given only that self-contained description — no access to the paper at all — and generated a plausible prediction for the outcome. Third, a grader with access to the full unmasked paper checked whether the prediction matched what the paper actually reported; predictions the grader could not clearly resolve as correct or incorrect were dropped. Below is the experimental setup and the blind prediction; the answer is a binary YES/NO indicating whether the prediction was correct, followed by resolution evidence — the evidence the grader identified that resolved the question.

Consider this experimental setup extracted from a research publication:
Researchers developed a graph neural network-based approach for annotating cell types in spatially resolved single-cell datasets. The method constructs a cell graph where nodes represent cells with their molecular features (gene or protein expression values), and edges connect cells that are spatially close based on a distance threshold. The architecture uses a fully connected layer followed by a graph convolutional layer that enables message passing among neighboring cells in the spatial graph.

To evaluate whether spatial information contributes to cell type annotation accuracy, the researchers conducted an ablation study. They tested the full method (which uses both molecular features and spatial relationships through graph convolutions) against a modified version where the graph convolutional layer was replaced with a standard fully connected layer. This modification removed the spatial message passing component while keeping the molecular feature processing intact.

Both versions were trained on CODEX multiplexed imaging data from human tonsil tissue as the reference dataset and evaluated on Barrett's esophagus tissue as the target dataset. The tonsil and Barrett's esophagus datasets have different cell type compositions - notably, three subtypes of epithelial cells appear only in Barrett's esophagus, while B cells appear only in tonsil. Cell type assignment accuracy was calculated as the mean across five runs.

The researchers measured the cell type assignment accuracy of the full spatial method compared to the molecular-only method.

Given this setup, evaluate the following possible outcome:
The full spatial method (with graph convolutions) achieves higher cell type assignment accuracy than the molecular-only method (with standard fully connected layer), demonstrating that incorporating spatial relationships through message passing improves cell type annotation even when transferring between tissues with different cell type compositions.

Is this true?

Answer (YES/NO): YES